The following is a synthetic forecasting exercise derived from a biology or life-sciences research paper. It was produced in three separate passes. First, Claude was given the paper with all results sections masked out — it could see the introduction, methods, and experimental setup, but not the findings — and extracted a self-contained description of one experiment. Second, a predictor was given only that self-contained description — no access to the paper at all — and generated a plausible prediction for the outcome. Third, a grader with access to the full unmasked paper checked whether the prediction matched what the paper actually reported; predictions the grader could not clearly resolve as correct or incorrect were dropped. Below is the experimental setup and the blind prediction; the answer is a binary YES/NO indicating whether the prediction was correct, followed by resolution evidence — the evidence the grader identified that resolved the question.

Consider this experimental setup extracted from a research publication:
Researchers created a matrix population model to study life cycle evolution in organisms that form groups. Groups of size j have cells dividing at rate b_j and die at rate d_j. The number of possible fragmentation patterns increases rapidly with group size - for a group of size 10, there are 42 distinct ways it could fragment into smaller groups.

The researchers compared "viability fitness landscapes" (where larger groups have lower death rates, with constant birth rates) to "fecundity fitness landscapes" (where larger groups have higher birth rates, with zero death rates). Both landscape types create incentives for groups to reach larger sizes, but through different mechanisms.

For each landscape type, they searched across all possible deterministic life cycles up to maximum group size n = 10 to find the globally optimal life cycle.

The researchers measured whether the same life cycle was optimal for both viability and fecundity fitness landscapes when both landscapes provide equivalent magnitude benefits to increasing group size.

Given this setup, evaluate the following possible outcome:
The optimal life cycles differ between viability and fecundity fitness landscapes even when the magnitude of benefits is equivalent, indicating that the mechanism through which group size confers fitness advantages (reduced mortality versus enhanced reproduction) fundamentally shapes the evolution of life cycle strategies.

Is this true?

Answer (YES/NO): YES